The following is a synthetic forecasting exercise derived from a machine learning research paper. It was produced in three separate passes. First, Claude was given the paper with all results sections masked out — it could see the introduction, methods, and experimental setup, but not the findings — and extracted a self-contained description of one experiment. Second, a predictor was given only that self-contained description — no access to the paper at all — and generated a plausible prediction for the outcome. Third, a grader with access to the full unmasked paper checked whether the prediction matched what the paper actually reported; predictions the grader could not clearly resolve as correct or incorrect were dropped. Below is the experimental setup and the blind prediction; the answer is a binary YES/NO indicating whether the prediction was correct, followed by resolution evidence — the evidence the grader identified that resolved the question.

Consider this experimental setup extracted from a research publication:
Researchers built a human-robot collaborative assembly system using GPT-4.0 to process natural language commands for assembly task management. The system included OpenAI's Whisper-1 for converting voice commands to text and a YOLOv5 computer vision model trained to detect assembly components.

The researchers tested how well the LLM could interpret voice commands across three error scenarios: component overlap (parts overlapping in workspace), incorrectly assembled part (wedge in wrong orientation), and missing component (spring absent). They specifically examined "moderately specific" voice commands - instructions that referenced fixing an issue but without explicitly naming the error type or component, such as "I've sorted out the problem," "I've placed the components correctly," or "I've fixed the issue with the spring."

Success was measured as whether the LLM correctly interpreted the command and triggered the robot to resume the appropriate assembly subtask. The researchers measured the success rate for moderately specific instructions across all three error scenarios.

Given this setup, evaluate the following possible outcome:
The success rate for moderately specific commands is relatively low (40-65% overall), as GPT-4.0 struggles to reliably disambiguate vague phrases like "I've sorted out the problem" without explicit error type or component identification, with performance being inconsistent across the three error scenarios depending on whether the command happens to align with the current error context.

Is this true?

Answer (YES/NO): NO